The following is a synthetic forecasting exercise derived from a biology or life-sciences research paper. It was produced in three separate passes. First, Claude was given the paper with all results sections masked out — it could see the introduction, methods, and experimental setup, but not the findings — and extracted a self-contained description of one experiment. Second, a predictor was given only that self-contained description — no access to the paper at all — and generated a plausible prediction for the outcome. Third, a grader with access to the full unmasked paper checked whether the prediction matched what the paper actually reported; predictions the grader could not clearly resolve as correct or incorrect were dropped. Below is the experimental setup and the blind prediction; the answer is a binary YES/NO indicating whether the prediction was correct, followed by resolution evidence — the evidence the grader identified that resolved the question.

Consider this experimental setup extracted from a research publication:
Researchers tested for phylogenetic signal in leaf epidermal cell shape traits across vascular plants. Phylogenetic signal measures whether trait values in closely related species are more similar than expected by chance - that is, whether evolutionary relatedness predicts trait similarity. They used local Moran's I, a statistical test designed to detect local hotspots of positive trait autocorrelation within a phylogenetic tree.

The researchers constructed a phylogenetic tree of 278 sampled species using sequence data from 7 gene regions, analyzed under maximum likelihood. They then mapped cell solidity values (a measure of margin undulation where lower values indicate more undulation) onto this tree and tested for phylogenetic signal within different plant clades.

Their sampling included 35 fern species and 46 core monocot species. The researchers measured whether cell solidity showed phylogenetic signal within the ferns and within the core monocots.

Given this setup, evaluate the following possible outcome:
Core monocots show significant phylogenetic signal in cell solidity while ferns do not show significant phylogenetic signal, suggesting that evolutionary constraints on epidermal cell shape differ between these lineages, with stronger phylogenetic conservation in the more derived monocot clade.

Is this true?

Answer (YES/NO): NO